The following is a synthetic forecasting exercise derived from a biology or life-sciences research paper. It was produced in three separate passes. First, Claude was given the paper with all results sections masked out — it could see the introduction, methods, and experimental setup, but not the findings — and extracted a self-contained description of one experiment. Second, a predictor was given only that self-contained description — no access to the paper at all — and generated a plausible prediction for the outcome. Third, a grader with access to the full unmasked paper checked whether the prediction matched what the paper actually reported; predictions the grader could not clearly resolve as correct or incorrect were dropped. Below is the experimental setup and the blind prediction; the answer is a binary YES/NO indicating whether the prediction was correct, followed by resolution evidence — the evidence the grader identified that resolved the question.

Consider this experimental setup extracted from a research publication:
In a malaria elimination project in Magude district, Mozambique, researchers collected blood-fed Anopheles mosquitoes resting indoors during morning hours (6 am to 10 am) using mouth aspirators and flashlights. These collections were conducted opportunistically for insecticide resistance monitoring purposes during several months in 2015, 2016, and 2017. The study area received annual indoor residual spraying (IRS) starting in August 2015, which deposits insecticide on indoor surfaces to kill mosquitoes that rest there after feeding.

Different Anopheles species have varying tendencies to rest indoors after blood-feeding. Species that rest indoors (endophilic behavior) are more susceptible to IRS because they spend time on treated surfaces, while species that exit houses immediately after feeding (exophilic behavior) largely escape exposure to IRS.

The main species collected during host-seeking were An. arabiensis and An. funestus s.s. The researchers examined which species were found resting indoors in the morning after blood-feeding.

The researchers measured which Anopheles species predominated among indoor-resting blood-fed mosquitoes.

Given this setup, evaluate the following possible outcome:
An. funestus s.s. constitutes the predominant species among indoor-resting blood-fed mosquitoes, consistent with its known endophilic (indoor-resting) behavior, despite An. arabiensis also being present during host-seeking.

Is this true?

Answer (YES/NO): NO